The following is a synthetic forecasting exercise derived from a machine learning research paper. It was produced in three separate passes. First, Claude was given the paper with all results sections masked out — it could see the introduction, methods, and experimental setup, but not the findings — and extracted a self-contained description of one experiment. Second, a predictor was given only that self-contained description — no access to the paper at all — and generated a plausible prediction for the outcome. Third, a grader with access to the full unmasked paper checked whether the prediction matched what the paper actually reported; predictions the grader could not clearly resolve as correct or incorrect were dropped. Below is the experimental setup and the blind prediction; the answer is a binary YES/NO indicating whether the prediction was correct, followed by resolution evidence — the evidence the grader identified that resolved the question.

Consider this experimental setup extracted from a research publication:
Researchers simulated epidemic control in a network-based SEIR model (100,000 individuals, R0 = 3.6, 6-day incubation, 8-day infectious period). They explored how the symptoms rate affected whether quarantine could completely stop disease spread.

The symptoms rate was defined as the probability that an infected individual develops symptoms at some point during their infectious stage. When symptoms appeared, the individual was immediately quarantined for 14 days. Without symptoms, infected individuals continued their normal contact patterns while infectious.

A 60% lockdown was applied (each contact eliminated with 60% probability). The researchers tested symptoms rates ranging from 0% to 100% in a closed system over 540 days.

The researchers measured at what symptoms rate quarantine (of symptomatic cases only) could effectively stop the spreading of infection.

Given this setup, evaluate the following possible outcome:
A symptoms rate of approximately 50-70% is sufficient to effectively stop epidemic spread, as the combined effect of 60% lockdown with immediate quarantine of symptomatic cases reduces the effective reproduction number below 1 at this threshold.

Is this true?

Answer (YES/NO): NO